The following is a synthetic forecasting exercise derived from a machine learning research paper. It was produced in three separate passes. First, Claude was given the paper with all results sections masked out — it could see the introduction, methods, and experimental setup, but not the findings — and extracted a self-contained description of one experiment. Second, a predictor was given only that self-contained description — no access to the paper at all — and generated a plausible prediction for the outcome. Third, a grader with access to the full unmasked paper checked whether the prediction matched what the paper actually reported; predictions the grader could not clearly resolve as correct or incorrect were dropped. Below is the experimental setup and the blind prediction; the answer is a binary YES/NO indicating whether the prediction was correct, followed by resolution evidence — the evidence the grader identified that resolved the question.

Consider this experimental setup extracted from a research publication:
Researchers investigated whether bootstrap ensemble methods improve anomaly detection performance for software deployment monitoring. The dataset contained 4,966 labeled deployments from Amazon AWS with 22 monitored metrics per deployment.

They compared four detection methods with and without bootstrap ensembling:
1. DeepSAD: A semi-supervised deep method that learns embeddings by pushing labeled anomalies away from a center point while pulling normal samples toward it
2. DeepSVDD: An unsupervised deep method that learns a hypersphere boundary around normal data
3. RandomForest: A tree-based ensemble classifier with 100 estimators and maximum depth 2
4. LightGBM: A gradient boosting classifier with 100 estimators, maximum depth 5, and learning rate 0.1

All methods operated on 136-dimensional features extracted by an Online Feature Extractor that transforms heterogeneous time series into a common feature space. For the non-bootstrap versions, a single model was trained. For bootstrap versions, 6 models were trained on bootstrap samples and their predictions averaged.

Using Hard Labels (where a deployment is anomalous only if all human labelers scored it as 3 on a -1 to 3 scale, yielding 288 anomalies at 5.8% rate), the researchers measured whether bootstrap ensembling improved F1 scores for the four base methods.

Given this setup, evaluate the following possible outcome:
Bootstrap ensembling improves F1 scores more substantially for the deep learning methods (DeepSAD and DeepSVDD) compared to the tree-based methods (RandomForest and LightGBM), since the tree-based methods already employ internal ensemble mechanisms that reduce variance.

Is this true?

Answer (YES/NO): YES